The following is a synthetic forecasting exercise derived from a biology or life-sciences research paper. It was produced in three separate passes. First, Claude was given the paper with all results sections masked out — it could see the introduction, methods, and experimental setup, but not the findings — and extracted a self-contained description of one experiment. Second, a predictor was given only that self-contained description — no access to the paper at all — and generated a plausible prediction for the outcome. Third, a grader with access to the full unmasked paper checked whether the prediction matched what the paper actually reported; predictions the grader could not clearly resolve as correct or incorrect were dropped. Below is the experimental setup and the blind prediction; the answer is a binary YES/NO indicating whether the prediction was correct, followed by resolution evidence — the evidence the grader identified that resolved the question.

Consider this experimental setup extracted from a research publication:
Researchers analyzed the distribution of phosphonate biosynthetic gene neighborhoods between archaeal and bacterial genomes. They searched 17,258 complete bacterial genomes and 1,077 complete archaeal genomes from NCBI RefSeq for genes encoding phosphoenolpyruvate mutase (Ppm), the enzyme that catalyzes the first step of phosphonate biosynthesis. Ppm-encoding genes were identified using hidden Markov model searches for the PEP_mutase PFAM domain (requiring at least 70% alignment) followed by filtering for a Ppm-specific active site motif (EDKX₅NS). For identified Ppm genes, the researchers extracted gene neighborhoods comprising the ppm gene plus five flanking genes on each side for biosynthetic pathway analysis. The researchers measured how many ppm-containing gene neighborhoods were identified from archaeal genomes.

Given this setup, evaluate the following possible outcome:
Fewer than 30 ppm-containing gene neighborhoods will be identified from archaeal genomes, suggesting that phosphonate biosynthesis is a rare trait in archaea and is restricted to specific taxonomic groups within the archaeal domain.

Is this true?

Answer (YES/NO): YES